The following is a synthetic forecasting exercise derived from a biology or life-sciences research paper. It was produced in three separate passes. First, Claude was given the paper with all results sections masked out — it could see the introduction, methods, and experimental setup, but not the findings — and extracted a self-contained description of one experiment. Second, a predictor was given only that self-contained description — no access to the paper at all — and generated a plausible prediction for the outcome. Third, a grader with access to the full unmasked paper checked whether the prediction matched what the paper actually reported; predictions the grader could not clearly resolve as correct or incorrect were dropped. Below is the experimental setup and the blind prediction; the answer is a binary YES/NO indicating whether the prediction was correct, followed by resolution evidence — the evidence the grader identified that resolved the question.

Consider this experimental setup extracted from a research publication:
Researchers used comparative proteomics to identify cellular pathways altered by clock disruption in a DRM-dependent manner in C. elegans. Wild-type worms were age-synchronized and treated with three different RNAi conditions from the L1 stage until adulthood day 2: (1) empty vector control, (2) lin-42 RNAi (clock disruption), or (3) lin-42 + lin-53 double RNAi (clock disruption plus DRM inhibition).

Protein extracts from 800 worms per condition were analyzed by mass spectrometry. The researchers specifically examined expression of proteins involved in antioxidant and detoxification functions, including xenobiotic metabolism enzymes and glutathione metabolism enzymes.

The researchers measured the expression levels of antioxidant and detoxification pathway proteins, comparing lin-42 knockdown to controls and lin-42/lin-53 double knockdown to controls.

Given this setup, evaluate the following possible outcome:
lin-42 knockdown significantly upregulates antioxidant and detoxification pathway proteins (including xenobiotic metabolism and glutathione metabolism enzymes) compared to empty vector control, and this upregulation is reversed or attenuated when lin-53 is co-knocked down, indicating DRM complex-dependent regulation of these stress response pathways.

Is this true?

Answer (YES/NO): NO